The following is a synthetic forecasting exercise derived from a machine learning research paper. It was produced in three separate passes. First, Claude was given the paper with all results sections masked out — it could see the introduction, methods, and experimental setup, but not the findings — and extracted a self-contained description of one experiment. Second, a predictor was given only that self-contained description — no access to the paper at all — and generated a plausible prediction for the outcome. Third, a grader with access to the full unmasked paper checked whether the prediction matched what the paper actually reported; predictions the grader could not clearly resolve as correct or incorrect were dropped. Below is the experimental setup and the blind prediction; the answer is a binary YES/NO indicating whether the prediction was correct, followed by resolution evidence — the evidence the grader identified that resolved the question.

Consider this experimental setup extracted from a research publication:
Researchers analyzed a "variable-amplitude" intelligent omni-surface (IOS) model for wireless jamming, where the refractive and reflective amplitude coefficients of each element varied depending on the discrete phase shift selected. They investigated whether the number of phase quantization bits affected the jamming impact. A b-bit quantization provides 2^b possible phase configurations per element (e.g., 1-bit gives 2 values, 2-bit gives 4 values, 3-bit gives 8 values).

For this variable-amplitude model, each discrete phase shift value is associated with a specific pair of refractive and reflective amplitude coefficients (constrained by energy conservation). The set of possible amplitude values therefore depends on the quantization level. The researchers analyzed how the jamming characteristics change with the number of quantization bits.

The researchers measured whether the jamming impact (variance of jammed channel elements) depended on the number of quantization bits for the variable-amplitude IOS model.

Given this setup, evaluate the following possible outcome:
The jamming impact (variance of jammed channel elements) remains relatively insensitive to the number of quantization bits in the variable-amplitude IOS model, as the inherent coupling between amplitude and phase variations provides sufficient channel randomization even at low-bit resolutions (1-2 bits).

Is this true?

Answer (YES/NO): NO